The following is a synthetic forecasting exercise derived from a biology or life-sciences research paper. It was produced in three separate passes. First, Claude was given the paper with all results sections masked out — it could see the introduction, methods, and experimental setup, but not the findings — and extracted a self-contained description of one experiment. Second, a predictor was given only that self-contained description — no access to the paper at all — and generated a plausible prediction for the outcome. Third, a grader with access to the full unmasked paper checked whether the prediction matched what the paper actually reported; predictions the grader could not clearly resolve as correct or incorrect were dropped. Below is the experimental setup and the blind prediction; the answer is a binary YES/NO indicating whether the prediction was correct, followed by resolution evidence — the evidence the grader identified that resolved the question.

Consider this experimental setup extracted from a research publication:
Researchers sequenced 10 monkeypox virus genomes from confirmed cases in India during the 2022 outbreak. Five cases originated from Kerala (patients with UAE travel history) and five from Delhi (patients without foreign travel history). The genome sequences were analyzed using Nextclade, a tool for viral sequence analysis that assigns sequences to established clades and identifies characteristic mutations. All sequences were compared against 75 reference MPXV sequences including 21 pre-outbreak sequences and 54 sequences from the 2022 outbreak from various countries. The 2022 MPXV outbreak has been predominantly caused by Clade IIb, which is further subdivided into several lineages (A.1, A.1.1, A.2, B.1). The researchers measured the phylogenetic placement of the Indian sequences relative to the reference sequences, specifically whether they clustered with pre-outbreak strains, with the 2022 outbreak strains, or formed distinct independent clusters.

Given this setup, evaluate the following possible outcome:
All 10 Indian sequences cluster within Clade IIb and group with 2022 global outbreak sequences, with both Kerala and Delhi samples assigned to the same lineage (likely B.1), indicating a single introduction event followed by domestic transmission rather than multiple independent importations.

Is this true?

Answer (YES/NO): NO